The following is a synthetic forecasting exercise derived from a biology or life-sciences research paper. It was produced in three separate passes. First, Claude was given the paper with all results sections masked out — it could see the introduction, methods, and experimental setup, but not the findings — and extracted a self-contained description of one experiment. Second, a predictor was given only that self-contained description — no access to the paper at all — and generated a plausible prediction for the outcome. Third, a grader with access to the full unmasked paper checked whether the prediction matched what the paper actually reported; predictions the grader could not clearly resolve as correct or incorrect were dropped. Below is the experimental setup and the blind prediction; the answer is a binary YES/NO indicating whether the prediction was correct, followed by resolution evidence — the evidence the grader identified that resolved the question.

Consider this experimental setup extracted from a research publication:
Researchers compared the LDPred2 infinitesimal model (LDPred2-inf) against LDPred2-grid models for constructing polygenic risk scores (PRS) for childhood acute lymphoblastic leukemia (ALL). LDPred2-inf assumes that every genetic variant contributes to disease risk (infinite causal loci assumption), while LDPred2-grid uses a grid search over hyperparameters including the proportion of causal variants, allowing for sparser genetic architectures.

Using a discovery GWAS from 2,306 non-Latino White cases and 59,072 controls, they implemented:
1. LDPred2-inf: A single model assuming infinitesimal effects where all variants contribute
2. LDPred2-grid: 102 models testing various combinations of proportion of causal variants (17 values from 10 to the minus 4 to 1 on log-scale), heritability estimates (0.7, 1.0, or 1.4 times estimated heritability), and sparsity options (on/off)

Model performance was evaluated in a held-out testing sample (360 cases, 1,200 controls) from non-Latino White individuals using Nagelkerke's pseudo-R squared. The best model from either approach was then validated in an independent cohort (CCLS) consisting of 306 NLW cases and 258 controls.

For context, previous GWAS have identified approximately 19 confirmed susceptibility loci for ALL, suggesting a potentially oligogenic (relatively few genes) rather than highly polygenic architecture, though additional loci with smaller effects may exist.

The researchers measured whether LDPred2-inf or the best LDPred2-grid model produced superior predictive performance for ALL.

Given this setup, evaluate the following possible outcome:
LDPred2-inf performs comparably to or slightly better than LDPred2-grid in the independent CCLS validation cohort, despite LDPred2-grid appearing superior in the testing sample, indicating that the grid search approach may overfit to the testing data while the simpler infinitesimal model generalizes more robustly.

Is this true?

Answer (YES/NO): NO